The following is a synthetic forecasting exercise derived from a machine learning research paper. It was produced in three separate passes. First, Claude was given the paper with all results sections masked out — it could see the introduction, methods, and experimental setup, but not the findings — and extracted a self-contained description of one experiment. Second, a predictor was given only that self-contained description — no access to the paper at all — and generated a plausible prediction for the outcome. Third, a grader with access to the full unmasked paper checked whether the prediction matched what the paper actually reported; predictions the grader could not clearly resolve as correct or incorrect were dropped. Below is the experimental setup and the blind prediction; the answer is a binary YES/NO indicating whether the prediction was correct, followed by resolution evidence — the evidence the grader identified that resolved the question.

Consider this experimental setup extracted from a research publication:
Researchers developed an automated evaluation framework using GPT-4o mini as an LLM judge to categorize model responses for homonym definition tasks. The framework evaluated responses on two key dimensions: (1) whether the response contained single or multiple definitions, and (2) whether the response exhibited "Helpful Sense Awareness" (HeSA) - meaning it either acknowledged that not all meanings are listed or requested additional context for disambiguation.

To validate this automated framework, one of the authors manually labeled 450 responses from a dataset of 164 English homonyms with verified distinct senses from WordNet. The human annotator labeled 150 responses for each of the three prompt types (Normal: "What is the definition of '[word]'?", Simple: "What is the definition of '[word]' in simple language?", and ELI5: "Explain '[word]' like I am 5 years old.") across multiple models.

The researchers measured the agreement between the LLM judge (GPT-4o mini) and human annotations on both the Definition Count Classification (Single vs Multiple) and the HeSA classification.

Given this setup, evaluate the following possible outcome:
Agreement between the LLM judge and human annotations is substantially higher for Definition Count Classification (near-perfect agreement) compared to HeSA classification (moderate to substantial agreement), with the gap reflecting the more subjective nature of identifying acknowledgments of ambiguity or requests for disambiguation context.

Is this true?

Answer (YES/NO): YES